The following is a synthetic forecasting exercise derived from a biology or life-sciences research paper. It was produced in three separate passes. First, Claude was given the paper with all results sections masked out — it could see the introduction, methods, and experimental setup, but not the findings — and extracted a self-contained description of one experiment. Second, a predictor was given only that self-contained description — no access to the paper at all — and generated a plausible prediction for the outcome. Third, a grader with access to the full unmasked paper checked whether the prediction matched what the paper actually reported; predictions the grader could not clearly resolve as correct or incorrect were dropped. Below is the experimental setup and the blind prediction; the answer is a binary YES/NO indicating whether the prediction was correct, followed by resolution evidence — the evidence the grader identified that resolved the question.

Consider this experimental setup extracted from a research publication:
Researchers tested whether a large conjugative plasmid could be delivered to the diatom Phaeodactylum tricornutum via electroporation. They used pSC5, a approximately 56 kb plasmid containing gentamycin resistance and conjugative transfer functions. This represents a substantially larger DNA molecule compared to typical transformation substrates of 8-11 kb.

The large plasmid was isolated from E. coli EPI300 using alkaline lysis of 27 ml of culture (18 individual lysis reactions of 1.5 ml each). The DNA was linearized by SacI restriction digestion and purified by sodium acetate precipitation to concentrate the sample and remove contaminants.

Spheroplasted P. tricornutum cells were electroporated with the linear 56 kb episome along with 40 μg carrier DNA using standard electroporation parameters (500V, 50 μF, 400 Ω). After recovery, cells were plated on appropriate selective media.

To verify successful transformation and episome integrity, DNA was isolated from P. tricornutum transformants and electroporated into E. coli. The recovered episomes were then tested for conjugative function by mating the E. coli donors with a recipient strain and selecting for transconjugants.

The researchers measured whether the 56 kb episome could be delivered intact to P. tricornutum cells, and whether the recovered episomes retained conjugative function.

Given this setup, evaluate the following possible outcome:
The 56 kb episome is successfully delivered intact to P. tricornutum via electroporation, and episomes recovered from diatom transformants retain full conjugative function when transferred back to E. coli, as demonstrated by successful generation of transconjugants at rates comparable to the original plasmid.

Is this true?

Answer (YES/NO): YES